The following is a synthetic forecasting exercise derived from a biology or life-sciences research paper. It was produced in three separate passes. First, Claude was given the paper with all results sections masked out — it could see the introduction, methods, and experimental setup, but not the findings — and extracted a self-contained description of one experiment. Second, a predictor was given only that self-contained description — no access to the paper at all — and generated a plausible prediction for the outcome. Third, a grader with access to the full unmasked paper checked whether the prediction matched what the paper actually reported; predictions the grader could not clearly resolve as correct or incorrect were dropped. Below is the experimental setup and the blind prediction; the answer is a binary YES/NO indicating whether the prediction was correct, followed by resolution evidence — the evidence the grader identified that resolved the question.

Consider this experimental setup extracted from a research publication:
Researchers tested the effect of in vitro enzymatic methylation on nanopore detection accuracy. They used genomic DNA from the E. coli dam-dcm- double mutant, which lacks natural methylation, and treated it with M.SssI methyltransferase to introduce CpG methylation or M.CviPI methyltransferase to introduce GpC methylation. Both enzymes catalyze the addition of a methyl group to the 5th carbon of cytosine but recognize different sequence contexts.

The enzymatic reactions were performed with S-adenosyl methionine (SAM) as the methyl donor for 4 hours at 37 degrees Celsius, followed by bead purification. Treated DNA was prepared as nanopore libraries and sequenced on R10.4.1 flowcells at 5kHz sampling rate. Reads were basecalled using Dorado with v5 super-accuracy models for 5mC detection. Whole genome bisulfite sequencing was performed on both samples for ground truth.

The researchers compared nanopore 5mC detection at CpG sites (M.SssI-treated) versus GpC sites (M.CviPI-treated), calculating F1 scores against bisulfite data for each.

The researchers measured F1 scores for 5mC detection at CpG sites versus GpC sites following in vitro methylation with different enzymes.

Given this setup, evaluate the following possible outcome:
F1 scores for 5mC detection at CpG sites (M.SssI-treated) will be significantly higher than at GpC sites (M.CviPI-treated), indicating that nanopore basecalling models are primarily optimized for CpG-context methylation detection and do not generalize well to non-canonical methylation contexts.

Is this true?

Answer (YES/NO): NO